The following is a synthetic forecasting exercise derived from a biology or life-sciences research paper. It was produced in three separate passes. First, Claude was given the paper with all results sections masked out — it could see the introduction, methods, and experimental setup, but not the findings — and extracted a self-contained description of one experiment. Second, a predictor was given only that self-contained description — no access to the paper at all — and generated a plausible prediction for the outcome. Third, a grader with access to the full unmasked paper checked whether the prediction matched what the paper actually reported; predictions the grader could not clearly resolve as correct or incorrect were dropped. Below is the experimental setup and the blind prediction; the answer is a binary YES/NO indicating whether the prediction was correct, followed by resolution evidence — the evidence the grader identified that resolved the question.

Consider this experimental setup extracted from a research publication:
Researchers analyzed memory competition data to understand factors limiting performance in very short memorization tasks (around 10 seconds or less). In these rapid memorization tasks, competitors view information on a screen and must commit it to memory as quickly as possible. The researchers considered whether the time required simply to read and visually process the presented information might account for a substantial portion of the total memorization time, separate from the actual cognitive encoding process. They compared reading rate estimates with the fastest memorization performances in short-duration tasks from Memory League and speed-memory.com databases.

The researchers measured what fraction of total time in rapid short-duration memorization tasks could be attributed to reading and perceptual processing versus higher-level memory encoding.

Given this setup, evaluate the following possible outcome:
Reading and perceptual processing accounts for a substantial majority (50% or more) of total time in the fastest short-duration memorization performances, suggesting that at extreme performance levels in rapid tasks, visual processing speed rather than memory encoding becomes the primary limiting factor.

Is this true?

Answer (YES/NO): YES